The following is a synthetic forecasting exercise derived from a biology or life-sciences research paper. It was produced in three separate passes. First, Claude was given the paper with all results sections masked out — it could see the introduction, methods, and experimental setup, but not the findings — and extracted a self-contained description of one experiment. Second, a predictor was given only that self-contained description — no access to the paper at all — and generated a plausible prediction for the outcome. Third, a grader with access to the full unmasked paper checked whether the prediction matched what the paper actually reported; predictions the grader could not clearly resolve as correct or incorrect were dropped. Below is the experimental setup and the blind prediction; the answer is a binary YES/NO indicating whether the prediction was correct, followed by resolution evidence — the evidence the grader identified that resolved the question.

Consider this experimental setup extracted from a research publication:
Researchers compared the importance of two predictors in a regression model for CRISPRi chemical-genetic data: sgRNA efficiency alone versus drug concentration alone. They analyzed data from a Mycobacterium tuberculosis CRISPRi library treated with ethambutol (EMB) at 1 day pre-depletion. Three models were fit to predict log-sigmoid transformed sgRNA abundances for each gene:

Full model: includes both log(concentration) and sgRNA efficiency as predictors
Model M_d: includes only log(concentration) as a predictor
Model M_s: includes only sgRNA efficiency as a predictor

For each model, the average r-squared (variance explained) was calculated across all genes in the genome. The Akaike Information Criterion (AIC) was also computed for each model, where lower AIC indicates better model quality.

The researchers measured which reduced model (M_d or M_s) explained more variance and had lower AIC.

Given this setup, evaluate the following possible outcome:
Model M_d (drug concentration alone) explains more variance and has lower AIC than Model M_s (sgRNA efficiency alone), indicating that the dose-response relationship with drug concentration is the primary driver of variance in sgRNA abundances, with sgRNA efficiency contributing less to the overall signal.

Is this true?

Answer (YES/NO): NO